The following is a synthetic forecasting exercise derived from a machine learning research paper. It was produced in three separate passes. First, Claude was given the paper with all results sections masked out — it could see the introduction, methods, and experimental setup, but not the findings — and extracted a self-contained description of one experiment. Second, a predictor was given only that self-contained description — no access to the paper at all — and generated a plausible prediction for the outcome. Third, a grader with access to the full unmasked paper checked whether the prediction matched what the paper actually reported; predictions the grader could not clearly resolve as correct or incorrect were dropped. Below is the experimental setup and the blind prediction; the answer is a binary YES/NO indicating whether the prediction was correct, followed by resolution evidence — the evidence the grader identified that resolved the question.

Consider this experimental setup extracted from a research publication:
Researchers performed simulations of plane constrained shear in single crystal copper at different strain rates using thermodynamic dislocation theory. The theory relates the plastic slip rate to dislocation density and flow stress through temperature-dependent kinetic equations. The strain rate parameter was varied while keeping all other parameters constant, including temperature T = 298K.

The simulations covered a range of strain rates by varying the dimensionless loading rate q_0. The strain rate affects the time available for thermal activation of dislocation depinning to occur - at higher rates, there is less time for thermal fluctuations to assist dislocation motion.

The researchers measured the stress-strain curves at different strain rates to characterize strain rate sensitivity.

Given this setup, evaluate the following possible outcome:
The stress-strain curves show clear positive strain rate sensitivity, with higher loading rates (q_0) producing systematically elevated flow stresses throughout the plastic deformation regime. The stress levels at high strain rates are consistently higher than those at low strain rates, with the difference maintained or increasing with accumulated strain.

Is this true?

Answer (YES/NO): YES